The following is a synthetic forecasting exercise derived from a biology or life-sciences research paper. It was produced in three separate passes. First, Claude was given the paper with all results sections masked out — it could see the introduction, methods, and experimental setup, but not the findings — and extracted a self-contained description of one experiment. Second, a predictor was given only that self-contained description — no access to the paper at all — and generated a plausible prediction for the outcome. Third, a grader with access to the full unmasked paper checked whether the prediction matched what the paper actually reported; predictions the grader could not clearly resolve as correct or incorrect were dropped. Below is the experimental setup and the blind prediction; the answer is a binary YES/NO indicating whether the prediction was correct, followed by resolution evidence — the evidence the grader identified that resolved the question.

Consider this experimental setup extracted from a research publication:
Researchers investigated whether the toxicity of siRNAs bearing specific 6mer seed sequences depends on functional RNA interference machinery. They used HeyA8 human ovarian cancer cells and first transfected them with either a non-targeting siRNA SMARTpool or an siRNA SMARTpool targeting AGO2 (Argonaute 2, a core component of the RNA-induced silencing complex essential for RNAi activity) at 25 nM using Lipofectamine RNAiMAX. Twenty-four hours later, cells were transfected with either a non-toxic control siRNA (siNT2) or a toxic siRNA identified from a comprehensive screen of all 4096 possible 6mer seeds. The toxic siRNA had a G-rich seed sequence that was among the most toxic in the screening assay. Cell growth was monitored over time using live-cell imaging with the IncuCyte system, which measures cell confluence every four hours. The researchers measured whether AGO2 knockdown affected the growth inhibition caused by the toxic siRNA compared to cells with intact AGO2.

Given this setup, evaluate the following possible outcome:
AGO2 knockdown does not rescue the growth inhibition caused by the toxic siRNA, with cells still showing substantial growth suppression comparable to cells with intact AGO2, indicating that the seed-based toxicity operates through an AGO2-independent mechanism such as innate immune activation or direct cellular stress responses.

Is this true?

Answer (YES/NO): NO